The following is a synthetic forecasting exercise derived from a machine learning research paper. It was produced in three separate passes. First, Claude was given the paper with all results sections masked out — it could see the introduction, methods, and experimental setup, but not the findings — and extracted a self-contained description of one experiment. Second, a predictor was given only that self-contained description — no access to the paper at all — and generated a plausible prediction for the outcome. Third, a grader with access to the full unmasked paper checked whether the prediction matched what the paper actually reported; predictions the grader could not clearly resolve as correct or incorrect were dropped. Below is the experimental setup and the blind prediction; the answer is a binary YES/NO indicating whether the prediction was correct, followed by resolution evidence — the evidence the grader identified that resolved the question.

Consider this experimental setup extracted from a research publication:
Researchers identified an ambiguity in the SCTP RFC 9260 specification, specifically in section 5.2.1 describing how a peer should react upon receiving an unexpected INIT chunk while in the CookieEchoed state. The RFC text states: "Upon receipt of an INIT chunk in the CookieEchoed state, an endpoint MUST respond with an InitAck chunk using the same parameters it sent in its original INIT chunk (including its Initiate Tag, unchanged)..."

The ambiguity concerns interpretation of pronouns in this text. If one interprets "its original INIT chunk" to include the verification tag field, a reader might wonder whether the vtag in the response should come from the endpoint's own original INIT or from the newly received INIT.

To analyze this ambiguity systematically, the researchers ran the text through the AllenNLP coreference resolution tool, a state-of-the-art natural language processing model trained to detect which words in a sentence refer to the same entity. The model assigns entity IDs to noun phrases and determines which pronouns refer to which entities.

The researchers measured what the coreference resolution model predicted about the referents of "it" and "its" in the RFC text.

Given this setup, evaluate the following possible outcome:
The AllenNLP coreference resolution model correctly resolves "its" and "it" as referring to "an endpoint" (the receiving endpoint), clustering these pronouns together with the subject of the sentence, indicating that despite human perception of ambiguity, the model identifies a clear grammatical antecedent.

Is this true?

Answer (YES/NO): YES